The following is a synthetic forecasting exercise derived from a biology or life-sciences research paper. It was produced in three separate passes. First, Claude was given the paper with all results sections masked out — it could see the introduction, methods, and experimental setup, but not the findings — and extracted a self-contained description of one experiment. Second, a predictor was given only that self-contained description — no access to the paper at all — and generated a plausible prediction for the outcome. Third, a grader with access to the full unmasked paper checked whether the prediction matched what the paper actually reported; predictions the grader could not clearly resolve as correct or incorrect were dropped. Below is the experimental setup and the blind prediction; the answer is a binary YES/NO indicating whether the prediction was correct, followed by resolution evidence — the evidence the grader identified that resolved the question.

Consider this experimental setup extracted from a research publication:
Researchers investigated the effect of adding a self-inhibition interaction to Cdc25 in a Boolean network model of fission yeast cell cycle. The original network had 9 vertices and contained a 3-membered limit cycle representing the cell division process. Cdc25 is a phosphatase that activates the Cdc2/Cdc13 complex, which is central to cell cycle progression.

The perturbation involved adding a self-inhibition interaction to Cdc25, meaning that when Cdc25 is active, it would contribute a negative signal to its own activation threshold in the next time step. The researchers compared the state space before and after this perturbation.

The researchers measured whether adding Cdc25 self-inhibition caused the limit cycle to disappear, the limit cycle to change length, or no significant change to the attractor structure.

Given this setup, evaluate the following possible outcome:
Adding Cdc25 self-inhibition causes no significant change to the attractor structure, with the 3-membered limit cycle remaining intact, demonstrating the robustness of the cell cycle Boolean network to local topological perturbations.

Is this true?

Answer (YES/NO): NO